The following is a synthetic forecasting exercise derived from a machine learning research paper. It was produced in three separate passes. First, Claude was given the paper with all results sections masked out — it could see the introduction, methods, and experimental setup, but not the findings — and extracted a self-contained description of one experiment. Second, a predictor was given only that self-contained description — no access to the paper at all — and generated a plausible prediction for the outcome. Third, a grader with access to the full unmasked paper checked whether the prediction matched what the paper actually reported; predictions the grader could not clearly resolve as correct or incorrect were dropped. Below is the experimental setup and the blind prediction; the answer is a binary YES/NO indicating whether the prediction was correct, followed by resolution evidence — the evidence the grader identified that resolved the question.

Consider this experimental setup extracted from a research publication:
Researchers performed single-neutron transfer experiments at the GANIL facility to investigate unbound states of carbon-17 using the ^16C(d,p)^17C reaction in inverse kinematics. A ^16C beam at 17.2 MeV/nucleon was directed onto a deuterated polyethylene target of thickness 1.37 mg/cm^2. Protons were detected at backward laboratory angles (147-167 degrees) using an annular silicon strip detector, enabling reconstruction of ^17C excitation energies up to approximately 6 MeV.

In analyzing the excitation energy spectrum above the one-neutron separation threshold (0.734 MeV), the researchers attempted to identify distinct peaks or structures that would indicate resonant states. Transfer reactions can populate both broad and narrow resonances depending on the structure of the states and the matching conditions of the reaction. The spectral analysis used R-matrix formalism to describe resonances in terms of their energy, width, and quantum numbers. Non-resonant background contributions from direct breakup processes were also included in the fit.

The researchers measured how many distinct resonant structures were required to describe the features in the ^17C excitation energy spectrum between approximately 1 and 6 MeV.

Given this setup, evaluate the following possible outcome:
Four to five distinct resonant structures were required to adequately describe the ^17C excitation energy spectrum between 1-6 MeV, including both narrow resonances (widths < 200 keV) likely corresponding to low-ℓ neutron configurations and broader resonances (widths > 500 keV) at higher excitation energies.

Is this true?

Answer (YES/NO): NO